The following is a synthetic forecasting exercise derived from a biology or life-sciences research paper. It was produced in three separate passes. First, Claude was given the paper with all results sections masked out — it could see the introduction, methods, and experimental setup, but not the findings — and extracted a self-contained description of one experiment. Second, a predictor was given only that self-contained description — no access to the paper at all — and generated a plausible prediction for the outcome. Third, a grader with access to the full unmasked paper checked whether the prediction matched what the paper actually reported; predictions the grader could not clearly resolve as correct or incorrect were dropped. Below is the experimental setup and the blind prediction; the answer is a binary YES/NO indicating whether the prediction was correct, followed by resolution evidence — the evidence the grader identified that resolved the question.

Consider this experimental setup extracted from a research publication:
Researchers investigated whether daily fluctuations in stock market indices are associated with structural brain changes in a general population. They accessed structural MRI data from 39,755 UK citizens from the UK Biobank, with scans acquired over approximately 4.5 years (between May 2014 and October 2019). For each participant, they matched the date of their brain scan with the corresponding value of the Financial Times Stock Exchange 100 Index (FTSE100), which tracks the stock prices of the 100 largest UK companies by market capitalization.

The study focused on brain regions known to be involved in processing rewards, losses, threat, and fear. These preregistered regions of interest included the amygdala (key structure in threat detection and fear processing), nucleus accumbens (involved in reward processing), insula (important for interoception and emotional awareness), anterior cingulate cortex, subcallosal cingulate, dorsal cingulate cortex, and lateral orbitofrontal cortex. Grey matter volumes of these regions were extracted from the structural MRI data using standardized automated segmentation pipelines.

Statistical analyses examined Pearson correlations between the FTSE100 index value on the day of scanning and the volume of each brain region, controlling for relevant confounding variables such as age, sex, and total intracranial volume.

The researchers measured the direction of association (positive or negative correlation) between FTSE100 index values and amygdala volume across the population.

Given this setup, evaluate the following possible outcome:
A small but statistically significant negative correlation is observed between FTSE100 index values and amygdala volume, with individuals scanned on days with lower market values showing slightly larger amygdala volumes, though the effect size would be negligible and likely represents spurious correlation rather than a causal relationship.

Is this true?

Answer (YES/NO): NO